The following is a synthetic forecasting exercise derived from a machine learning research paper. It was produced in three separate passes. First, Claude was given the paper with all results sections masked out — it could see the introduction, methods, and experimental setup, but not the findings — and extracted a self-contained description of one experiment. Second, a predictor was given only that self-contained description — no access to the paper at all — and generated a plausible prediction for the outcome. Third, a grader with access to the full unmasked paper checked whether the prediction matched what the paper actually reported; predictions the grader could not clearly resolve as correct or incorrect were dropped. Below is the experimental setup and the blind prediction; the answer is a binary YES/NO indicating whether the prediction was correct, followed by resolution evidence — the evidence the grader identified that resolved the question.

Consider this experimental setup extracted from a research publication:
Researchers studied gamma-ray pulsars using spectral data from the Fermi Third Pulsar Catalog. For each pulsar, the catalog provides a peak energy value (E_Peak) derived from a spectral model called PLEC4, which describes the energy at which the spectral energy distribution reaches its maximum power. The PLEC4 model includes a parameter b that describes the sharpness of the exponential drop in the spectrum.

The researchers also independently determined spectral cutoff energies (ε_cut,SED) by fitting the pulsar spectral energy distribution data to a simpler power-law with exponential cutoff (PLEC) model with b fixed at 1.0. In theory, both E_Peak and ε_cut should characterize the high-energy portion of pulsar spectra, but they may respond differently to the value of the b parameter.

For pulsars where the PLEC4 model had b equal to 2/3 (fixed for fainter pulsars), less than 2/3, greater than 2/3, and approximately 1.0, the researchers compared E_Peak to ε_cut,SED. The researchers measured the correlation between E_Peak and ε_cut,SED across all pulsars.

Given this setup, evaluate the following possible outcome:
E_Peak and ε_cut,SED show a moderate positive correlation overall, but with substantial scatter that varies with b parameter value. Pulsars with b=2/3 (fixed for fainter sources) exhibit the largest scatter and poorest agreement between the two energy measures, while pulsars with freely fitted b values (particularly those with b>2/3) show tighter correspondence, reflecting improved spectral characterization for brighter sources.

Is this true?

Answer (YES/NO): NO